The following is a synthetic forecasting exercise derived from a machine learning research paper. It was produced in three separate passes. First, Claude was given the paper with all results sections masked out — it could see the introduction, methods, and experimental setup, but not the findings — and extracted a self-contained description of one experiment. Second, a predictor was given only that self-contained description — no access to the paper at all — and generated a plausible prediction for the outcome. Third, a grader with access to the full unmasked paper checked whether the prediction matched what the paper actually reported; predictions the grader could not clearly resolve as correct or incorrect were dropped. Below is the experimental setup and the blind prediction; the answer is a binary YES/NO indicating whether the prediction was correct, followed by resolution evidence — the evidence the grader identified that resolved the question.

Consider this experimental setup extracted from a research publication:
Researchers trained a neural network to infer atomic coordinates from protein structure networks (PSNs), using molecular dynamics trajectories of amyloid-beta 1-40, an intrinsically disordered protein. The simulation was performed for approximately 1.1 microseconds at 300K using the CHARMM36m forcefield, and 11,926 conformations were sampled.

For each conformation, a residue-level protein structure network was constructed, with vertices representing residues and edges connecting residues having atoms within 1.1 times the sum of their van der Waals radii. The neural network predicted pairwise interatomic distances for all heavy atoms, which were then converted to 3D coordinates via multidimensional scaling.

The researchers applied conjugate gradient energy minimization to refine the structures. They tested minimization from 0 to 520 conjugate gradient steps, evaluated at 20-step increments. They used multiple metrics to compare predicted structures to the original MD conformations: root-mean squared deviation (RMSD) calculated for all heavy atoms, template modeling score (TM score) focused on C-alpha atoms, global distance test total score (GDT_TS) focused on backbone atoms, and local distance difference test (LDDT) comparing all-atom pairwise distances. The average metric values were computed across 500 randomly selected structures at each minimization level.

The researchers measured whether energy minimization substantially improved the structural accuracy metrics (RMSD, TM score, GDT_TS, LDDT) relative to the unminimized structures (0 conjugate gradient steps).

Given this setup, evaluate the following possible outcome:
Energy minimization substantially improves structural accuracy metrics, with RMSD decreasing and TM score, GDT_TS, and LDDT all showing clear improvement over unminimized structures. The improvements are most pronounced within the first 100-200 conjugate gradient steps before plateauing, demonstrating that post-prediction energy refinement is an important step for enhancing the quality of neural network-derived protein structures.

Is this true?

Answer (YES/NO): NO